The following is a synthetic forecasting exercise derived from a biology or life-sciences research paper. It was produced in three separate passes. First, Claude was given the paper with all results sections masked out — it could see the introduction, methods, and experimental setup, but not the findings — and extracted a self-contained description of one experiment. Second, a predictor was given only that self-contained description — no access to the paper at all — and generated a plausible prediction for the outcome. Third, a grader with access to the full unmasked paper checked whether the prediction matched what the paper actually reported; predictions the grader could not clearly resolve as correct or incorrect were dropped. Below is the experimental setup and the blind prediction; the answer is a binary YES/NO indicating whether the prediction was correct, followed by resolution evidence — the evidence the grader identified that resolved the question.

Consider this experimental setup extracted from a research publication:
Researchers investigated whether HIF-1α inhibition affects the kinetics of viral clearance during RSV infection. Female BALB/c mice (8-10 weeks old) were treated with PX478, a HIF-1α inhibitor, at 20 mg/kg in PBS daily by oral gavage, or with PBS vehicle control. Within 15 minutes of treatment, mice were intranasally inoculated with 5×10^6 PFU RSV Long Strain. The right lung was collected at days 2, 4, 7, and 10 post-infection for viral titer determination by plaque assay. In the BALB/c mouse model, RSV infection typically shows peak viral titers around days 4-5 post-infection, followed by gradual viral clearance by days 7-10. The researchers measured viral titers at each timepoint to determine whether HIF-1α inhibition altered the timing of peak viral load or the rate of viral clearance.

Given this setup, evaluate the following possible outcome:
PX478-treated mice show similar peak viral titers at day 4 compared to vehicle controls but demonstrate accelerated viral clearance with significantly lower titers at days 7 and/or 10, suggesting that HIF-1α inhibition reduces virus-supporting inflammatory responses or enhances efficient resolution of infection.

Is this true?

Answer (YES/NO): NO